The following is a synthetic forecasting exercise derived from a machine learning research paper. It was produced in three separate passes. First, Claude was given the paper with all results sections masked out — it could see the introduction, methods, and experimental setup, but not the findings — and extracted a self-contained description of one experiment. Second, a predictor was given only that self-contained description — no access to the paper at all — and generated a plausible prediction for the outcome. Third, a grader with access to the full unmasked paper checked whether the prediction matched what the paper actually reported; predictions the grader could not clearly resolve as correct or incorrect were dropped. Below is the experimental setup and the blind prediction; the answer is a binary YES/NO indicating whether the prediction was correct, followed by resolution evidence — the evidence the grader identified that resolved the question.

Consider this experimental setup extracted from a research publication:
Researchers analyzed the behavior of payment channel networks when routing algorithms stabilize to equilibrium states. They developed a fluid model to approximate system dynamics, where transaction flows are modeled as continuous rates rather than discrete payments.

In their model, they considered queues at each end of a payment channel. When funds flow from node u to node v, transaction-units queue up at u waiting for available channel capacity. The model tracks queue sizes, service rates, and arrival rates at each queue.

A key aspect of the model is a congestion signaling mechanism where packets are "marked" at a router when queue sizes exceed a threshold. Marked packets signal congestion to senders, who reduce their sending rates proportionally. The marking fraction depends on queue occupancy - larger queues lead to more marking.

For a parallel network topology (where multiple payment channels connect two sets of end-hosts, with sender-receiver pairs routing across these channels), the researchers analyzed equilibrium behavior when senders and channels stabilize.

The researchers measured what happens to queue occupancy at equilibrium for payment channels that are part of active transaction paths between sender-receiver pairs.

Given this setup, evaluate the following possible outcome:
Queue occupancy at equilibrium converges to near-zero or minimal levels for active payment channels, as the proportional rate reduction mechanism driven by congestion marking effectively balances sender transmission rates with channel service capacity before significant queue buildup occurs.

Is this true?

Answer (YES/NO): NO